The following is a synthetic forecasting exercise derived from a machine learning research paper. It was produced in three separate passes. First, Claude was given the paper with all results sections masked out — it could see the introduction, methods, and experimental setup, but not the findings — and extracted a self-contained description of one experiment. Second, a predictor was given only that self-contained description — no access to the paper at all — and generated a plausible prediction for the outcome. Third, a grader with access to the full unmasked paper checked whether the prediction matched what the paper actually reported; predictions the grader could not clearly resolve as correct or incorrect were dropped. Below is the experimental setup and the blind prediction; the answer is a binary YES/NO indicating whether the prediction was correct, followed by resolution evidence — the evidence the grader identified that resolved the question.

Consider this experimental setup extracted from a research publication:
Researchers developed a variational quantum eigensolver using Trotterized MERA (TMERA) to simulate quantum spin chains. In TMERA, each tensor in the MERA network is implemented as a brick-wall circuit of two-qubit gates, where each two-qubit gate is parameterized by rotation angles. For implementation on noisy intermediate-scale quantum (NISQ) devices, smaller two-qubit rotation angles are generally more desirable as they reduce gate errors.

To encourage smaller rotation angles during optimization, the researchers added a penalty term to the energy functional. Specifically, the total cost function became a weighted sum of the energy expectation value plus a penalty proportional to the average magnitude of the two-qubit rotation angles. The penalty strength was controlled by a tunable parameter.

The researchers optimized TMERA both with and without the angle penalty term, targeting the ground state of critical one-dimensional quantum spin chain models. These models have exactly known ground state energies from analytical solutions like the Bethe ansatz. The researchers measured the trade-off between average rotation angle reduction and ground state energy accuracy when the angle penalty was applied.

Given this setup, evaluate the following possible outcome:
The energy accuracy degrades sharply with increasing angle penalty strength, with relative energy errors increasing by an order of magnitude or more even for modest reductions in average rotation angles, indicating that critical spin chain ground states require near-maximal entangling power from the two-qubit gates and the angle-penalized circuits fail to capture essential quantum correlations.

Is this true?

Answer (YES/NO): NO